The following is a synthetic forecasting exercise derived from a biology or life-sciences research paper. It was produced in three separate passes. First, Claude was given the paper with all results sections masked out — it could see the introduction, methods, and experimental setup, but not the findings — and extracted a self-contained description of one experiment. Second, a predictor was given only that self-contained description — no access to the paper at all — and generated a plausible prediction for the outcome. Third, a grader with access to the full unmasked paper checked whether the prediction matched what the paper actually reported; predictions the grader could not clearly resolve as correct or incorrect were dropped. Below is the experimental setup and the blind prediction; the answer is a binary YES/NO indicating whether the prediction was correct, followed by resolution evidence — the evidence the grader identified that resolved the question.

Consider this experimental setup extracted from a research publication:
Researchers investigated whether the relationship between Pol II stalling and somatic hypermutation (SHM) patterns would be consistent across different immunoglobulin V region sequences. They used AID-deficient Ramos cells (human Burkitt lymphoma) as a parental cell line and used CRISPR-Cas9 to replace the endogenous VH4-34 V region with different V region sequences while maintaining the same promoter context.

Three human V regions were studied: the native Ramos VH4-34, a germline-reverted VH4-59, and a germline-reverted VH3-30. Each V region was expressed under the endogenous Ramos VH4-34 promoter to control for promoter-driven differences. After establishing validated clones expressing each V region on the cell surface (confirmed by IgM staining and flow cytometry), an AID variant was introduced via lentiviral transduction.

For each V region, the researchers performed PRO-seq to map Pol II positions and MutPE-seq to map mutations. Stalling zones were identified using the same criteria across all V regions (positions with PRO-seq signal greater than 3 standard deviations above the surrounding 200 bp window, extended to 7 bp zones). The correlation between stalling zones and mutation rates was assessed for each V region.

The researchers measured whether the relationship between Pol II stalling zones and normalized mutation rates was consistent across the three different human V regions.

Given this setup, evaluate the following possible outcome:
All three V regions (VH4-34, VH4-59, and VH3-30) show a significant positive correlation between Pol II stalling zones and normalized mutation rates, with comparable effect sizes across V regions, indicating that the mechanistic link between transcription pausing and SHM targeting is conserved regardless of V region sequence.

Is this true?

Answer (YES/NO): NO